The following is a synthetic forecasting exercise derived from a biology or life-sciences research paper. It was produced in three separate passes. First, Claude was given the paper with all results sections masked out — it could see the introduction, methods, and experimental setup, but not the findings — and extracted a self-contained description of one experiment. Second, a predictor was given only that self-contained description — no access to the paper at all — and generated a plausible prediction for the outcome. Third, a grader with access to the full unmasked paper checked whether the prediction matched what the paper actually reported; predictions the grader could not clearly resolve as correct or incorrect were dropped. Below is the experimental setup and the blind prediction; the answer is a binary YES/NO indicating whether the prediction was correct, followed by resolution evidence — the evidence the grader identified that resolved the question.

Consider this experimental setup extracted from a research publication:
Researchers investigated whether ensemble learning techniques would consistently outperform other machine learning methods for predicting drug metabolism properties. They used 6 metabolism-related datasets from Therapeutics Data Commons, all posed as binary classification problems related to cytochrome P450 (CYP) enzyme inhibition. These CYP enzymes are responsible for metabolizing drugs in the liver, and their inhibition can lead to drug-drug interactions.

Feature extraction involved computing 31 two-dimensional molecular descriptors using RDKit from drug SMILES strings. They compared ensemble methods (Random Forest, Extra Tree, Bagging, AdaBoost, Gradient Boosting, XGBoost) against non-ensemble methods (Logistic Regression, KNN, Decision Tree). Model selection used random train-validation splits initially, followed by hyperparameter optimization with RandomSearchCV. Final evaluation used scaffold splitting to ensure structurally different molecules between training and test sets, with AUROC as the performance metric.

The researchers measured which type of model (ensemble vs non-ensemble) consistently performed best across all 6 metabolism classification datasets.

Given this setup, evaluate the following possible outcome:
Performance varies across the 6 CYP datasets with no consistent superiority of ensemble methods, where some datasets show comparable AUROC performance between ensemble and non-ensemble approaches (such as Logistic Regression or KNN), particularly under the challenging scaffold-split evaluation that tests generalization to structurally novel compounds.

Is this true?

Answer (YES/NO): NO